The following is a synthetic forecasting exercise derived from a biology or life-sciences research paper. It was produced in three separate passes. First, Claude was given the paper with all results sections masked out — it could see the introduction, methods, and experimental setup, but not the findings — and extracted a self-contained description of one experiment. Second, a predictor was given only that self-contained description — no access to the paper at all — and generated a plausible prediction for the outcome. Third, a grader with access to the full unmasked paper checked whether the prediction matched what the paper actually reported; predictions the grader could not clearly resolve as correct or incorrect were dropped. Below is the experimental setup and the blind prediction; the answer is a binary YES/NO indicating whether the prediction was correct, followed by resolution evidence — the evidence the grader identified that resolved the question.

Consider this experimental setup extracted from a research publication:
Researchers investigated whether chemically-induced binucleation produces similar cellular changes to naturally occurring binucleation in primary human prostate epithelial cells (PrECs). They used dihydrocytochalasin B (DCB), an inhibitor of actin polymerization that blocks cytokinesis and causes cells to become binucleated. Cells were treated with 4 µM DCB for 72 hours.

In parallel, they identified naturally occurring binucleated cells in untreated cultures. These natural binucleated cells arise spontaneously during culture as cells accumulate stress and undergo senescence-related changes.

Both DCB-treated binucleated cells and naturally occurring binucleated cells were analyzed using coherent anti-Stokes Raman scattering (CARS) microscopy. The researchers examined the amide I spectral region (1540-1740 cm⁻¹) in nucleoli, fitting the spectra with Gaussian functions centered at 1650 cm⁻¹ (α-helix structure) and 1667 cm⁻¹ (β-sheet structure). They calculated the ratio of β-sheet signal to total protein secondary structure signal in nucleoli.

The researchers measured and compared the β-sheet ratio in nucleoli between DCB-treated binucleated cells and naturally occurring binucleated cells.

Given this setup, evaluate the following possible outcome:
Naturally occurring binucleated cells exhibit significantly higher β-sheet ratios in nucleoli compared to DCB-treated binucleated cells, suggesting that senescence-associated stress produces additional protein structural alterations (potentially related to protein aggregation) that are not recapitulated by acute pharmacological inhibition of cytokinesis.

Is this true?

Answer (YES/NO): NO